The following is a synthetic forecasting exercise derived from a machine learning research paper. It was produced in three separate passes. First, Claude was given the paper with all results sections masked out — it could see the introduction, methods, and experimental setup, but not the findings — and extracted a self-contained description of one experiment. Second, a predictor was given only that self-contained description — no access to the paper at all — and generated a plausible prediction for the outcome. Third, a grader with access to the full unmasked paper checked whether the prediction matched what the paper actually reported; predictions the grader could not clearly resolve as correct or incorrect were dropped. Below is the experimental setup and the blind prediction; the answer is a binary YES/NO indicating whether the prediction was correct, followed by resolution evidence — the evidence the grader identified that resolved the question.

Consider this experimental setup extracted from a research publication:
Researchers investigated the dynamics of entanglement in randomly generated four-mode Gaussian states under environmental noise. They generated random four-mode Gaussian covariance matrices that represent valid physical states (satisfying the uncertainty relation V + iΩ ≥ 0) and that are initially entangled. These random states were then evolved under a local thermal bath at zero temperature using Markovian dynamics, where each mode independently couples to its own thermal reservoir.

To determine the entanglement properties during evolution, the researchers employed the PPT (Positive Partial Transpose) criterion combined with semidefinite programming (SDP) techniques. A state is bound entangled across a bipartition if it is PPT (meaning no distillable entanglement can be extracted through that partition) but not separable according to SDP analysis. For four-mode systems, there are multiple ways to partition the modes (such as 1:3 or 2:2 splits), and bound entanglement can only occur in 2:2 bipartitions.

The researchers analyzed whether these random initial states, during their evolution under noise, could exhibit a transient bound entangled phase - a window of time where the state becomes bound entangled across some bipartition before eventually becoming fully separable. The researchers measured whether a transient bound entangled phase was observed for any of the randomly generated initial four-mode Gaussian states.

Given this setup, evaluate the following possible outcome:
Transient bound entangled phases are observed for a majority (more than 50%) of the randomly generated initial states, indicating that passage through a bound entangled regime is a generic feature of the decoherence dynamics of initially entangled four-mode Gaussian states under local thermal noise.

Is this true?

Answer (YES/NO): NO